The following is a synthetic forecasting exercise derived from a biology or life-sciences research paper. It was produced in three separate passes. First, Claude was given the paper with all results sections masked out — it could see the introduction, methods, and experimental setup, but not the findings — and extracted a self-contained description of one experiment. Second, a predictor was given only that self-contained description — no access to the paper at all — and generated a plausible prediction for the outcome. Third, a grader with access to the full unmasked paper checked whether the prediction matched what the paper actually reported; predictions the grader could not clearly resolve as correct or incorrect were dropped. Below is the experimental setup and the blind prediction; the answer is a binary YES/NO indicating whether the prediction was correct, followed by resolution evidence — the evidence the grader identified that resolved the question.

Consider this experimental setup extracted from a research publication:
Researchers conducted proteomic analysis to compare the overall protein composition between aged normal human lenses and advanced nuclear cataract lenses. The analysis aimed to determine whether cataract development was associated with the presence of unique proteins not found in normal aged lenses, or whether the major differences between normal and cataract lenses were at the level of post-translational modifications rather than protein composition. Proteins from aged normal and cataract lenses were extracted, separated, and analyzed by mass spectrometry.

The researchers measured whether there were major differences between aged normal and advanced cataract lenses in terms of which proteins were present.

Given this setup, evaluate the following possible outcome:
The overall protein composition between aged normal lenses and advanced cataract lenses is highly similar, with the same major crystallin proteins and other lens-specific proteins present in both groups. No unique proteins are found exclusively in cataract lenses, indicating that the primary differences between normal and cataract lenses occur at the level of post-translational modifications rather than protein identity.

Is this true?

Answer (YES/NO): YES